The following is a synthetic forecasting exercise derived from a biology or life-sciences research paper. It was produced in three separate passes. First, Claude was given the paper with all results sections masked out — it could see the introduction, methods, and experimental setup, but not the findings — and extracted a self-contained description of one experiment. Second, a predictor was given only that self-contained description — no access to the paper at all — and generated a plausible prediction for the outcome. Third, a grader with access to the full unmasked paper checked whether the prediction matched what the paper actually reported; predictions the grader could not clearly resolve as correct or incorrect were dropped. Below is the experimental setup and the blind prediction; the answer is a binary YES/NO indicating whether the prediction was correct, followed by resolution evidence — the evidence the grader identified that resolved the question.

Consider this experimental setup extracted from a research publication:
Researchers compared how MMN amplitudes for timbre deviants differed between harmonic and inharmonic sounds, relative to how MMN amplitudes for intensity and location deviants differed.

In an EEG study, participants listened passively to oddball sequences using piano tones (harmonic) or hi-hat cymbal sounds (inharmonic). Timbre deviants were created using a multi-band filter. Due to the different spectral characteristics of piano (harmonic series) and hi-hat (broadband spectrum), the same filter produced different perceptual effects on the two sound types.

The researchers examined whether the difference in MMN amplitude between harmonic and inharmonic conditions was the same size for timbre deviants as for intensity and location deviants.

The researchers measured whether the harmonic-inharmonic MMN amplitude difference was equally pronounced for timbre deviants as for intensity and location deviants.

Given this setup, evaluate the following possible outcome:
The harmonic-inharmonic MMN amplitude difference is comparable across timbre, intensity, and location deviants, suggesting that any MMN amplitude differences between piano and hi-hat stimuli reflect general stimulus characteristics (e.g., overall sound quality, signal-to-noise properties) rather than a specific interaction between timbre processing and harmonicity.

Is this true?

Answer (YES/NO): NO